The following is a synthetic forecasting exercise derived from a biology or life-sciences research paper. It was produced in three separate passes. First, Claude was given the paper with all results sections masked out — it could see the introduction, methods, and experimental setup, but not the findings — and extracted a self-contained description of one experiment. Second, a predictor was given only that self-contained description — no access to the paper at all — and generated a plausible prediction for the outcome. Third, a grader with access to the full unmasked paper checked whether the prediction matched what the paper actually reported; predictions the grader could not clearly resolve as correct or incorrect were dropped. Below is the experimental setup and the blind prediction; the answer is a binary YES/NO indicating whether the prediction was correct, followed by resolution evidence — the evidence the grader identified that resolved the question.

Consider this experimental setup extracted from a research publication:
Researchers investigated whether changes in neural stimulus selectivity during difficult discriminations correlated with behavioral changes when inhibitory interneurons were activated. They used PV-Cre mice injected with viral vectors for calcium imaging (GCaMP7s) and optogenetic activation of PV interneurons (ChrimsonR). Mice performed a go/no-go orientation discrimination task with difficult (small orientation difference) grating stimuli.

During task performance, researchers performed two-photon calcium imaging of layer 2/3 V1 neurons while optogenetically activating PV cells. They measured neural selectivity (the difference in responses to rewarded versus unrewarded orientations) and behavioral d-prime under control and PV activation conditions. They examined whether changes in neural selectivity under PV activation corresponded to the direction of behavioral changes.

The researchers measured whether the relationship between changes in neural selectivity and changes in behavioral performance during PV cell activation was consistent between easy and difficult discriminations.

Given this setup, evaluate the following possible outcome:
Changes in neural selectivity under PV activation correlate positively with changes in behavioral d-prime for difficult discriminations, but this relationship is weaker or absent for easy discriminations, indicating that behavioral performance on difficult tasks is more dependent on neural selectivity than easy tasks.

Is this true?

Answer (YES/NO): NO